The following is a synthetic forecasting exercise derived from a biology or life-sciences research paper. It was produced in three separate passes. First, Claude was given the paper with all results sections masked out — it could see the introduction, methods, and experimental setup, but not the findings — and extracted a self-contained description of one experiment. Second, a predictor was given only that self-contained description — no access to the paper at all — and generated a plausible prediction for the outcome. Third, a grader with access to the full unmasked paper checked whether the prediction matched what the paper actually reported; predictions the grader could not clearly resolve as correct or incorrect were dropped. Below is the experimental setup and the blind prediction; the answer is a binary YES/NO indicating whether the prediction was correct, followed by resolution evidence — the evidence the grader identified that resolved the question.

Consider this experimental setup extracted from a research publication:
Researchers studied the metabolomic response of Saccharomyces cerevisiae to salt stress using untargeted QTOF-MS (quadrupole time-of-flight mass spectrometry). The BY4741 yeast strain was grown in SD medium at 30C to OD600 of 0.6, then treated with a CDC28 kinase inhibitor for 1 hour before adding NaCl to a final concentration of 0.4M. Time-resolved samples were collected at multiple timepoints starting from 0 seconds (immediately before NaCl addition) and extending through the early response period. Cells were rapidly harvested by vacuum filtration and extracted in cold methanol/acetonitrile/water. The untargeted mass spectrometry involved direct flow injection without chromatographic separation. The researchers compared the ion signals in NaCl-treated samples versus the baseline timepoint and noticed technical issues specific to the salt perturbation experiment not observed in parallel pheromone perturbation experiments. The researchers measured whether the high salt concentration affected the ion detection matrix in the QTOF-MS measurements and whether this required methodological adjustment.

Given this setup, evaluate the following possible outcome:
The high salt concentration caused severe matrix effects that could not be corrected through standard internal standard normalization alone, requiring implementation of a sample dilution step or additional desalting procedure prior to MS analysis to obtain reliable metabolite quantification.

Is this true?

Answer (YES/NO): NO